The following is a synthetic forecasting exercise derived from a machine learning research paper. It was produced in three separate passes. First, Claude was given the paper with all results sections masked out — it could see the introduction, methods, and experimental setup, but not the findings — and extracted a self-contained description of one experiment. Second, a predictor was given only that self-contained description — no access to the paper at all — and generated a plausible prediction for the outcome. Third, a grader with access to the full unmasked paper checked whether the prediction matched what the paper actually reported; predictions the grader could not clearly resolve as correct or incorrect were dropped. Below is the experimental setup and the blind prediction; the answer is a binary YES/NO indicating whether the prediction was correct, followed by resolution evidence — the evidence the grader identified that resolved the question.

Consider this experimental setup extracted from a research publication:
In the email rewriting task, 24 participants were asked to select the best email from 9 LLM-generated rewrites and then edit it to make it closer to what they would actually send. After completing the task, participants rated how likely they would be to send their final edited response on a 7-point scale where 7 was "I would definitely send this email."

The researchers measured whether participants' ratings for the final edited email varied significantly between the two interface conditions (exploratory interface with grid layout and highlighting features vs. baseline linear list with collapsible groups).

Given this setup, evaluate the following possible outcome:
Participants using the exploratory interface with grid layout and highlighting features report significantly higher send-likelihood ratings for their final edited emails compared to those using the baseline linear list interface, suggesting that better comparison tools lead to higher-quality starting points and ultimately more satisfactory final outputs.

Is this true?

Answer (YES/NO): NO